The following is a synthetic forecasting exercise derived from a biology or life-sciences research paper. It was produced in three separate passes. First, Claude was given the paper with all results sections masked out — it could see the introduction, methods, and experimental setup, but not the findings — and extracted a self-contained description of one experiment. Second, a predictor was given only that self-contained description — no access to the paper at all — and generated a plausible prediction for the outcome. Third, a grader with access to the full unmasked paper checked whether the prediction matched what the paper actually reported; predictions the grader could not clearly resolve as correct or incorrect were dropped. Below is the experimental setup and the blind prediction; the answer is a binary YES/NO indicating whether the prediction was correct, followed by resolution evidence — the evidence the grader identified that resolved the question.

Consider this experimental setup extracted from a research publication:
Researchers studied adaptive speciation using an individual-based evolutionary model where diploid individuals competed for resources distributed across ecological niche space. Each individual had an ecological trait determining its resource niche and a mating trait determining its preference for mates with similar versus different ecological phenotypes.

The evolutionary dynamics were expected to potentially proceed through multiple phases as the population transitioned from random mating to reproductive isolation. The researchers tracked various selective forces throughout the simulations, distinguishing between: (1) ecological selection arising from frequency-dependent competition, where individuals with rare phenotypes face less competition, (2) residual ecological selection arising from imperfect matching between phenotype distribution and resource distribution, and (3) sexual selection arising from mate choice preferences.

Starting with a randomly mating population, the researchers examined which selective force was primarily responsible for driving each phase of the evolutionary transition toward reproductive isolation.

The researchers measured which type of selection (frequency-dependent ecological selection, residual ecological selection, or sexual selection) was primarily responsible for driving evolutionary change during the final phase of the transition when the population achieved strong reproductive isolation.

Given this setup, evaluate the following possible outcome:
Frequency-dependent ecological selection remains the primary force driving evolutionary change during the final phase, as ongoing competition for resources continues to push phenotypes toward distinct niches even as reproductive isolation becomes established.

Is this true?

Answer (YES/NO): NO